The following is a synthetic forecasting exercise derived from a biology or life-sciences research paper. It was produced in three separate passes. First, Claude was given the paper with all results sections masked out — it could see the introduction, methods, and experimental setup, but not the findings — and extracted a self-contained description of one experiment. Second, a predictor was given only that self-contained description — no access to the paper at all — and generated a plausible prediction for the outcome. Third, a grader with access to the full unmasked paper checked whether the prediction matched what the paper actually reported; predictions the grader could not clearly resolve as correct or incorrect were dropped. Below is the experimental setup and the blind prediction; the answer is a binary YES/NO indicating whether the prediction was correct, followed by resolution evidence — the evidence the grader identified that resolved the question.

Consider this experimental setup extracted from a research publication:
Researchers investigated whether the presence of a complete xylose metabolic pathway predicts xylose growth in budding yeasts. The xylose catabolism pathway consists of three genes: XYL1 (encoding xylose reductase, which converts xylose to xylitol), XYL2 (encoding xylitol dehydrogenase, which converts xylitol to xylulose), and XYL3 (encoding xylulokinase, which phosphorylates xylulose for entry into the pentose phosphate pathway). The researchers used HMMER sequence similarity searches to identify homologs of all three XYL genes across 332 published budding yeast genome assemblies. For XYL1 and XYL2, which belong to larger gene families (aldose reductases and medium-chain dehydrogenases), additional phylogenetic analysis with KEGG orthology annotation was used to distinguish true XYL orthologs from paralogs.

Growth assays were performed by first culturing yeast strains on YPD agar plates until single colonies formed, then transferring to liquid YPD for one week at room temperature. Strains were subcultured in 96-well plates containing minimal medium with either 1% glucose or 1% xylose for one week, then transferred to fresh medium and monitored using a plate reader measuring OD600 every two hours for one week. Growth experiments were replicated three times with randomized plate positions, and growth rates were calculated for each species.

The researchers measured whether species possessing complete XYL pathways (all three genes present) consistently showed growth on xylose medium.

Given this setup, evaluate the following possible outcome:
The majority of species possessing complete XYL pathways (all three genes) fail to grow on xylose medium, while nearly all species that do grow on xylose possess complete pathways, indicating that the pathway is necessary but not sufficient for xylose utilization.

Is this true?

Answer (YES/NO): NO